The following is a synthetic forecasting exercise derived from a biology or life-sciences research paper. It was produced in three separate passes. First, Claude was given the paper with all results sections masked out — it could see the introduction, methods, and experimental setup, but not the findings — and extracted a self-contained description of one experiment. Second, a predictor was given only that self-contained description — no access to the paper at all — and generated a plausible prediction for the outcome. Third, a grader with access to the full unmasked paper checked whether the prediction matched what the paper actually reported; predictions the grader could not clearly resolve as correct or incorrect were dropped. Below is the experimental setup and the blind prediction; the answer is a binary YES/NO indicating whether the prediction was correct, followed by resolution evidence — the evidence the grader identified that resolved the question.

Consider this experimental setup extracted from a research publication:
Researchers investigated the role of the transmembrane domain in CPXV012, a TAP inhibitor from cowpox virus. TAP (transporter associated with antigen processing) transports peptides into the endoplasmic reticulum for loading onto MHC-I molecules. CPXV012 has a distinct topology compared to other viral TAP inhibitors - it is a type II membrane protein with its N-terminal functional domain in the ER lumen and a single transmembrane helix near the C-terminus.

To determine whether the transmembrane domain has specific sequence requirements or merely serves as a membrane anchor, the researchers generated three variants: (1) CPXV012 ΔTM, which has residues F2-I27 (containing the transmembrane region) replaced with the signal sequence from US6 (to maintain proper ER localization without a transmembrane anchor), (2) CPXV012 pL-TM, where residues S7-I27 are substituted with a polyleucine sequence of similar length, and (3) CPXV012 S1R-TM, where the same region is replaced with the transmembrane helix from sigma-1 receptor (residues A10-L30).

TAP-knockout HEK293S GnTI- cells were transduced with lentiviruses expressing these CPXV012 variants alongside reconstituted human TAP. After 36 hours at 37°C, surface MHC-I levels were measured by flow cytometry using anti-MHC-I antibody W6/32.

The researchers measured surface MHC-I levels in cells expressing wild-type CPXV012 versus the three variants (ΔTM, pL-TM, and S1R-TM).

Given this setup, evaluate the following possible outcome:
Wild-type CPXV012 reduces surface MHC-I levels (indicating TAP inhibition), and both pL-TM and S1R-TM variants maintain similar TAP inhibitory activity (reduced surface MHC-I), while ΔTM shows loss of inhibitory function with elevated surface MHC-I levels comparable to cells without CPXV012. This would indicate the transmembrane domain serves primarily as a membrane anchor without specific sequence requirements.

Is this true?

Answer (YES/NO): YES